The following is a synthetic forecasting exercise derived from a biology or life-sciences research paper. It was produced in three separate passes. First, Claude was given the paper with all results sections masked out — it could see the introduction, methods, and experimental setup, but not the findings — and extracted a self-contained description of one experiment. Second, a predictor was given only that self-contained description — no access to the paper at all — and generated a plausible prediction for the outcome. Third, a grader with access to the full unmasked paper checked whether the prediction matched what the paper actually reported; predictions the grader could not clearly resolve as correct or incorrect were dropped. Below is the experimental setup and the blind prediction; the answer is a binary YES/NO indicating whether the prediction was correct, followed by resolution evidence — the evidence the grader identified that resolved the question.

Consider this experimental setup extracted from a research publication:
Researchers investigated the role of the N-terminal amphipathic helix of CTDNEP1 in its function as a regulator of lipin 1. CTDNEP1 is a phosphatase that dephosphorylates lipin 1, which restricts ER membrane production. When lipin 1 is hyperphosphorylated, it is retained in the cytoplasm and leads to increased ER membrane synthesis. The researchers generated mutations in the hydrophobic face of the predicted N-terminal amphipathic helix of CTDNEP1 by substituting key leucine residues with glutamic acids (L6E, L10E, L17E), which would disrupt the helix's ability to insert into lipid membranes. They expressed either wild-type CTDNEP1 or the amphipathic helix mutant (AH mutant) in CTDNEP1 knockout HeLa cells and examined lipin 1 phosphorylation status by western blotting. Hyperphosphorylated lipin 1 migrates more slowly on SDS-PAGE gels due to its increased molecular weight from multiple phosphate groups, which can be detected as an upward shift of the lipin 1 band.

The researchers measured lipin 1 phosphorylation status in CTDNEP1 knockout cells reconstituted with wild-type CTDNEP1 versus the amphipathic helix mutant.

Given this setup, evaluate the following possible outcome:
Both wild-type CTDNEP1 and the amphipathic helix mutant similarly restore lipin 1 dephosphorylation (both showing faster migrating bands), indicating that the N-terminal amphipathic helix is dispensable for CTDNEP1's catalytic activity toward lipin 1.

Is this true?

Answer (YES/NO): NO